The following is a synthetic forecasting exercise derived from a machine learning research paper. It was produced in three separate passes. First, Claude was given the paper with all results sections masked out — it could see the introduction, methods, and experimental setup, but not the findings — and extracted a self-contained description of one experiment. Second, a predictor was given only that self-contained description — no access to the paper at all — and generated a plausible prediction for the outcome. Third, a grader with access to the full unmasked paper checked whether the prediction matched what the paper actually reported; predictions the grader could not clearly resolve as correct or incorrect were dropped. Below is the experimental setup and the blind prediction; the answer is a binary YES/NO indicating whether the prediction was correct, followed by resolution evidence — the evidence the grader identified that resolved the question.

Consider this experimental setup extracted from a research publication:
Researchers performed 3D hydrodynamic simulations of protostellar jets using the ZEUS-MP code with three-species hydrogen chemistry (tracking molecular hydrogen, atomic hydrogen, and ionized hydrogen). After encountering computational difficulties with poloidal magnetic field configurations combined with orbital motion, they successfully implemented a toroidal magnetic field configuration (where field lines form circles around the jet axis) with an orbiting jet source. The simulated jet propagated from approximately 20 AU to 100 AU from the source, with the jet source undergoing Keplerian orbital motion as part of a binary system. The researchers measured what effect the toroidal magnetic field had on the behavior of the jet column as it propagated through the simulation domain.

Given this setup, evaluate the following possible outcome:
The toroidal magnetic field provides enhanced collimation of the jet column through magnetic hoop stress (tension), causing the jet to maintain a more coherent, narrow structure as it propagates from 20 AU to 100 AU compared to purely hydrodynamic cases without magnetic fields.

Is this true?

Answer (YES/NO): NO